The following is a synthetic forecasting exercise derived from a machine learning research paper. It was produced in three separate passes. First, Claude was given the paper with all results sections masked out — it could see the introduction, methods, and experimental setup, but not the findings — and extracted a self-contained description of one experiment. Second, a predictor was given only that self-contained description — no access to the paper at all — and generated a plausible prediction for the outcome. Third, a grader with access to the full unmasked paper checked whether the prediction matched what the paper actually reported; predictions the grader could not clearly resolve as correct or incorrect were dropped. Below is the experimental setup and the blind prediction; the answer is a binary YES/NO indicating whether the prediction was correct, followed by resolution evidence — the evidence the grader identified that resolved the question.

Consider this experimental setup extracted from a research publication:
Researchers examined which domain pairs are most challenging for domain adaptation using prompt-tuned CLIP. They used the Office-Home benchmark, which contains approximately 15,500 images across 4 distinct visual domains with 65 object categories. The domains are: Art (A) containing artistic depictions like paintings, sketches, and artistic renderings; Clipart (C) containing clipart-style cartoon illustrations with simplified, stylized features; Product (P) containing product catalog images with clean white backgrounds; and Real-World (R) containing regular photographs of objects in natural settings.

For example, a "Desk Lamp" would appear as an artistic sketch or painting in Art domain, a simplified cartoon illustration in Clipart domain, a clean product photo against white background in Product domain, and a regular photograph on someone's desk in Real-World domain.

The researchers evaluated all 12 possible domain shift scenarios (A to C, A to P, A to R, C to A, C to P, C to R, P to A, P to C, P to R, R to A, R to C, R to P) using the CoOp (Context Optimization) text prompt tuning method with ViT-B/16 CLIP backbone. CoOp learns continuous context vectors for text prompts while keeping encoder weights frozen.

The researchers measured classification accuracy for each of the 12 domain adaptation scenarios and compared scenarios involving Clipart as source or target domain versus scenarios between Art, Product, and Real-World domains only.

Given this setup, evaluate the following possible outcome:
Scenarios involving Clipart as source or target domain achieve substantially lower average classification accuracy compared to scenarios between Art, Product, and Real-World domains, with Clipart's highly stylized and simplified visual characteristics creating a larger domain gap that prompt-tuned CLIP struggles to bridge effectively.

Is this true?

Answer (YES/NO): NO